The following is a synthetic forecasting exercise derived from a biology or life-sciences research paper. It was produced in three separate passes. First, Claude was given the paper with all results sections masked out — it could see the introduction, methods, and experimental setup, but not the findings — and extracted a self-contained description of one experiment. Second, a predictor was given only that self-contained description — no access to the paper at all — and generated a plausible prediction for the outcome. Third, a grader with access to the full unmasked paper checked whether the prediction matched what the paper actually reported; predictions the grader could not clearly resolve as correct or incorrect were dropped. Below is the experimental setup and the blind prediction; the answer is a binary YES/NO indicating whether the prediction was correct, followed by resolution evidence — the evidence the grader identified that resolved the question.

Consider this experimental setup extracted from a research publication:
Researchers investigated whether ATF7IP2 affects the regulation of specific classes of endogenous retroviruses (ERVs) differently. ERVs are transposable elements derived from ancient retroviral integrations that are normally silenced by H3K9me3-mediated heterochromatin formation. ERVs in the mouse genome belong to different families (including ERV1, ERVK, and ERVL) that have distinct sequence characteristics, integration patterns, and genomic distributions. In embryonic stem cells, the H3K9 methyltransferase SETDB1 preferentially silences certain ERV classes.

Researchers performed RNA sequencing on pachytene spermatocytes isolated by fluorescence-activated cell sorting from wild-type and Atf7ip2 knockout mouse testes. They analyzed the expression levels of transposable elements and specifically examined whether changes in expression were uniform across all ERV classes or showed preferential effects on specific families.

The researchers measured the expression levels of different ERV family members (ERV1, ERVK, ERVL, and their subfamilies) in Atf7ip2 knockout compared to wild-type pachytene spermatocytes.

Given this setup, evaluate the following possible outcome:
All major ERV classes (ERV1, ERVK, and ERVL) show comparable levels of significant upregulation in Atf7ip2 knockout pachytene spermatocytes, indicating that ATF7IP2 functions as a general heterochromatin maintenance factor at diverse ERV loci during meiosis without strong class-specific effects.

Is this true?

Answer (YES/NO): NO